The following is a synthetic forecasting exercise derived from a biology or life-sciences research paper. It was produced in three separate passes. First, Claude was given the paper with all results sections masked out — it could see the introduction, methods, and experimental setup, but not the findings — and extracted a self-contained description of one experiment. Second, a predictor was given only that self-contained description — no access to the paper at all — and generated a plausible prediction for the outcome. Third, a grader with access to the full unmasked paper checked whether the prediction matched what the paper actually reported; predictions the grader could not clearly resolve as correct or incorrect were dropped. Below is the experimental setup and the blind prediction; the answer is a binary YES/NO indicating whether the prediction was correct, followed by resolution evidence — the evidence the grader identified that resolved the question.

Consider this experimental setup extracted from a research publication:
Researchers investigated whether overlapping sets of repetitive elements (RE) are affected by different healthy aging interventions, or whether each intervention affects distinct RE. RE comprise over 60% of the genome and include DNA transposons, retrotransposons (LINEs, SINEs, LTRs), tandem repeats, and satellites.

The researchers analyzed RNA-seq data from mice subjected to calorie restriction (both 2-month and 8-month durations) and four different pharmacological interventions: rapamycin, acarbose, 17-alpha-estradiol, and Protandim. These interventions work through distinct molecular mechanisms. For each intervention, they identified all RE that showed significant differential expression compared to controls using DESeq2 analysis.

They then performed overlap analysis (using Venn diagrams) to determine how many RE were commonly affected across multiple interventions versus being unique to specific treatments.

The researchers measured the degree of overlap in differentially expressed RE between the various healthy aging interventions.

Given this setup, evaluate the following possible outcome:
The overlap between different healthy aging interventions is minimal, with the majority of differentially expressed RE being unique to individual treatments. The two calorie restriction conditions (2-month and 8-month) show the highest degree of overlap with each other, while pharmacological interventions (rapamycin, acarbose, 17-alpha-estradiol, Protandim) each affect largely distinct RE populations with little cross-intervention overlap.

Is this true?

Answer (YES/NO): NO